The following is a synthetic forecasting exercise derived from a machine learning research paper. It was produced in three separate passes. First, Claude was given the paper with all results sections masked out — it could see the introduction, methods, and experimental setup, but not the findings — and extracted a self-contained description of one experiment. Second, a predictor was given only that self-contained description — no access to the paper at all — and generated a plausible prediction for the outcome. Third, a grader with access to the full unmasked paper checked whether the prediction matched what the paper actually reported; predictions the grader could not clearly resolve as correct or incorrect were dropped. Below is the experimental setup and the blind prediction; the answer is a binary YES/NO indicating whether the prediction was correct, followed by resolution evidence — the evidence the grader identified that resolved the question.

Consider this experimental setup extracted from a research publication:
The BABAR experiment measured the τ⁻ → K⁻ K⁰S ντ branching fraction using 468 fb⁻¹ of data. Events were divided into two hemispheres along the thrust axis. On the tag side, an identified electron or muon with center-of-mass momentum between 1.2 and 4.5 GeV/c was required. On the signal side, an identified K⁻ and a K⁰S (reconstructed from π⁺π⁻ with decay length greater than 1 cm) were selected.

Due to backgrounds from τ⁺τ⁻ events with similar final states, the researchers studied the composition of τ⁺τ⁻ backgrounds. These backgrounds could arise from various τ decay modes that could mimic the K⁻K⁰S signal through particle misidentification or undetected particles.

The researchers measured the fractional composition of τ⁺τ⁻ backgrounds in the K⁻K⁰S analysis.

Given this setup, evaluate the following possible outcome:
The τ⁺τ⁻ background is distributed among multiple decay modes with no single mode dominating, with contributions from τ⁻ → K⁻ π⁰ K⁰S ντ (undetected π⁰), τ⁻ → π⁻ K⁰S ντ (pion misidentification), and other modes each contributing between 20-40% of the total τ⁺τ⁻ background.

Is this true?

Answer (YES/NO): NO